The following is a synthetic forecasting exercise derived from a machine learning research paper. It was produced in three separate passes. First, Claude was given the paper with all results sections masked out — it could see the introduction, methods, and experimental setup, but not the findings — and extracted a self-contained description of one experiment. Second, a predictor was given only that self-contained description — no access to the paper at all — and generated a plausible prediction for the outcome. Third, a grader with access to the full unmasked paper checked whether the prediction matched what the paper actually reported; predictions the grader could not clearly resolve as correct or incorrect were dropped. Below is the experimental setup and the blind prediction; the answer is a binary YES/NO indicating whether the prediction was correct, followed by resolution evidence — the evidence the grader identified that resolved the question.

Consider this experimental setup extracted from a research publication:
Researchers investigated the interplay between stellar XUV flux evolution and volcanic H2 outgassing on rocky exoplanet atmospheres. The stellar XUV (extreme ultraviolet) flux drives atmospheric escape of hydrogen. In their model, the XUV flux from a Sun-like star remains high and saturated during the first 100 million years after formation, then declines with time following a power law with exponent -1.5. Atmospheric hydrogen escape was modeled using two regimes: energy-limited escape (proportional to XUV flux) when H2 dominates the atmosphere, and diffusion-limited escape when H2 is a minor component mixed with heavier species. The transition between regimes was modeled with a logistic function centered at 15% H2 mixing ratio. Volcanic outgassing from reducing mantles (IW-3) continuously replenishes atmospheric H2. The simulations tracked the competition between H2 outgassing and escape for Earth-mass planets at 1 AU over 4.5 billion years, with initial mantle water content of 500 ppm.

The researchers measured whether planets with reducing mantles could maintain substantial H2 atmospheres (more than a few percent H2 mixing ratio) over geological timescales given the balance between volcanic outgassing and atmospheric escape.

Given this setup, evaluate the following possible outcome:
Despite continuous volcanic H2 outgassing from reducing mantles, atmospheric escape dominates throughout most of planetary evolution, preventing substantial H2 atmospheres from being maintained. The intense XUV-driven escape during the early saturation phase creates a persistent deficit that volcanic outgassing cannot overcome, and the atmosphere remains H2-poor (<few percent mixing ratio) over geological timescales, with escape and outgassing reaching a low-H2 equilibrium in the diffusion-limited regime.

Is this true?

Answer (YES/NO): NO